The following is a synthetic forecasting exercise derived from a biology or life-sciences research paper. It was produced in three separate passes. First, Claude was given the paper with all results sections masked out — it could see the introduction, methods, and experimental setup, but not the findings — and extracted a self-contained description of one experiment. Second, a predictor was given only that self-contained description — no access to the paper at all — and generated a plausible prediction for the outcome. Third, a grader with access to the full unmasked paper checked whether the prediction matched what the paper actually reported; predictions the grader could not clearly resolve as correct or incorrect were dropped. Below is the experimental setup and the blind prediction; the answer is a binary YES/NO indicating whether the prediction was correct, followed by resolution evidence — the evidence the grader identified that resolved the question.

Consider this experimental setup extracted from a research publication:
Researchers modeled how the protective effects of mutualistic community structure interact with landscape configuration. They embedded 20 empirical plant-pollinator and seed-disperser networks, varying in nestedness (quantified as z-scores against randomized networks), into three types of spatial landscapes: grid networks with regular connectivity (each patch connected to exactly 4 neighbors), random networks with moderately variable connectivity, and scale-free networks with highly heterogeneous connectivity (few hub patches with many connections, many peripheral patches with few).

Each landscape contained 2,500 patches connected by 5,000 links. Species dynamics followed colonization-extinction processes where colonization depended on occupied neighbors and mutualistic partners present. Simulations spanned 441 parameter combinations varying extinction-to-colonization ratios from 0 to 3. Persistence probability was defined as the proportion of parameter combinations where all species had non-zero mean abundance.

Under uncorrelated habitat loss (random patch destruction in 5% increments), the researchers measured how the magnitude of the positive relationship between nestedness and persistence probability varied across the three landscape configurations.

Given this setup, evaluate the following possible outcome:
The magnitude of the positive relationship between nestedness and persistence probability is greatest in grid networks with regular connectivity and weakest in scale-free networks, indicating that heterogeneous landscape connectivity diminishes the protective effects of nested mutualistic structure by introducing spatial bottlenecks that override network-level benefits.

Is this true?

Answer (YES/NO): NO